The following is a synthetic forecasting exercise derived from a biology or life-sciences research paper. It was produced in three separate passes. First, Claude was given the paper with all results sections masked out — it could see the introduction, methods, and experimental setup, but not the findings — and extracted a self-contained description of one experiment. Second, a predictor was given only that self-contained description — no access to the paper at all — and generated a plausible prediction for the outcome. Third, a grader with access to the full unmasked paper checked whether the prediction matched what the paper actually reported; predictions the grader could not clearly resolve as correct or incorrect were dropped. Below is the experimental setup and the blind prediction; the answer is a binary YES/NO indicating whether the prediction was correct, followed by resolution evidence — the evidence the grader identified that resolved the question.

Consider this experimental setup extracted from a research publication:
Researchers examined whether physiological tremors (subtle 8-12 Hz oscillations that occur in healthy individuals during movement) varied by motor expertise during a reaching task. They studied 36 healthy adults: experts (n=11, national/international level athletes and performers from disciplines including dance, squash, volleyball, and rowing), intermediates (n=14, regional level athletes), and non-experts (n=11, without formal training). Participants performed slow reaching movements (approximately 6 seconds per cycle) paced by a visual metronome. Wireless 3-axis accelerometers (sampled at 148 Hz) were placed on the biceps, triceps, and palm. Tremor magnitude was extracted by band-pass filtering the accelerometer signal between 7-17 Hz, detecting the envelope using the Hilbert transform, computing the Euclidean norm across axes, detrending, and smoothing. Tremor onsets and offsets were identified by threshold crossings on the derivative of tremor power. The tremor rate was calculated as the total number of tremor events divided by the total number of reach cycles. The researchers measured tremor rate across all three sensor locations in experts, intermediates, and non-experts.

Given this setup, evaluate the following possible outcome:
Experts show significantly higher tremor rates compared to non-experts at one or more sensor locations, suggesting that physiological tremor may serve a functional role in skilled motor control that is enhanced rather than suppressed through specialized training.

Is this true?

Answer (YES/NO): NO